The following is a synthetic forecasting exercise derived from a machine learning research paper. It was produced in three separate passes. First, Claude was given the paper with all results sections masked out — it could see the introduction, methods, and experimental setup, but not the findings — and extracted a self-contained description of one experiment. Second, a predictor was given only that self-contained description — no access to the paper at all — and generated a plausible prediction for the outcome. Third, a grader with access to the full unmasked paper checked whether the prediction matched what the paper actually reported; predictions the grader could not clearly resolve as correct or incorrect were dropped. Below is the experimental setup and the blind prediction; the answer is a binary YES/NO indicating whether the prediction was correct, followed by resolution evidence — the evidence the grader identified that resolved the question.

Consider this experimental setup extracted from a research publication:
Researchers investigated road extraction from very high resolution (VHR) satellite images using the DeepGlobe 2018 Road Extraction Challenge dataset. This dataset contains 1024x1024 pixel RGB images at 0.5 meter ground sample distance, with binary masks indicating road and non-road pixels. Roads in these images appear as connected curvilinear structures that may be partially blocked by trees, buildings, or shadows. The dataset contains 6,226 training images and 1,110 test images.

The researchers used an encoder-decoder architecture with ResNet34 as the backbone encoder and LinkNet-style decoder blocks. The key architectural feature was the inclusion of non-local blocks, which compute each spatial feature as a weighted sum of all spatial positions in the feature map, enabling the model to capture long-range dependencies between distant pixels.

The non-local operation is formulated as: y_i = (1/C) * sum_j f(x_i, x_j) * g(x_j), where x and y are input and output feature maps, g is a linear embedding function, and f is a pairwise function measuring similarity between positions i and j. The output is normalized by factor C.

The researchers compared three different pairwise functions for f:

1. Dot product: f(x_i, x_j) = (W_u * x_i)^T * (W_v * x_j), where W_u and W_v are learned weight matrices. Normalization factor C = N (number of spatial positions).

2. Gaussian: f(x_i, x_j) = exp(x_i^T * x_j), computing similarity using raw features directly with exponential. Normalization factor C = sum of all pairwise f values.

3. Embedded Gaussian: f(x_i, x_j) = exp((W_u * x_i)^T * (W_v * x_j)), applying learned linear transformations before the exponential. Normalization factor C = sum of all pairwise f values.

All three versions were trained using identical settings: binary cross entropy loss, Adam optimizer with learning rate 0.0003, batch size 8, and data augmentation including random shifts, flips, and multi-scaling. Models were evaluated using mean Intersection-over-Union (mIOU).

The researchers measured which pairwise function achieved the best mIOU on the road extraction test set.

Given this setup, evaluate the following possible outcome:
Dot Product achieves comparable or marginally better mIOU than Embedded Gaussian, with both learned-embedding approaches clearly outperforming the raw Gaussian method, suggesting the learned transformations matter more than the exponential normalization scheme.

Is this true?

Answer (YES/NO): NO